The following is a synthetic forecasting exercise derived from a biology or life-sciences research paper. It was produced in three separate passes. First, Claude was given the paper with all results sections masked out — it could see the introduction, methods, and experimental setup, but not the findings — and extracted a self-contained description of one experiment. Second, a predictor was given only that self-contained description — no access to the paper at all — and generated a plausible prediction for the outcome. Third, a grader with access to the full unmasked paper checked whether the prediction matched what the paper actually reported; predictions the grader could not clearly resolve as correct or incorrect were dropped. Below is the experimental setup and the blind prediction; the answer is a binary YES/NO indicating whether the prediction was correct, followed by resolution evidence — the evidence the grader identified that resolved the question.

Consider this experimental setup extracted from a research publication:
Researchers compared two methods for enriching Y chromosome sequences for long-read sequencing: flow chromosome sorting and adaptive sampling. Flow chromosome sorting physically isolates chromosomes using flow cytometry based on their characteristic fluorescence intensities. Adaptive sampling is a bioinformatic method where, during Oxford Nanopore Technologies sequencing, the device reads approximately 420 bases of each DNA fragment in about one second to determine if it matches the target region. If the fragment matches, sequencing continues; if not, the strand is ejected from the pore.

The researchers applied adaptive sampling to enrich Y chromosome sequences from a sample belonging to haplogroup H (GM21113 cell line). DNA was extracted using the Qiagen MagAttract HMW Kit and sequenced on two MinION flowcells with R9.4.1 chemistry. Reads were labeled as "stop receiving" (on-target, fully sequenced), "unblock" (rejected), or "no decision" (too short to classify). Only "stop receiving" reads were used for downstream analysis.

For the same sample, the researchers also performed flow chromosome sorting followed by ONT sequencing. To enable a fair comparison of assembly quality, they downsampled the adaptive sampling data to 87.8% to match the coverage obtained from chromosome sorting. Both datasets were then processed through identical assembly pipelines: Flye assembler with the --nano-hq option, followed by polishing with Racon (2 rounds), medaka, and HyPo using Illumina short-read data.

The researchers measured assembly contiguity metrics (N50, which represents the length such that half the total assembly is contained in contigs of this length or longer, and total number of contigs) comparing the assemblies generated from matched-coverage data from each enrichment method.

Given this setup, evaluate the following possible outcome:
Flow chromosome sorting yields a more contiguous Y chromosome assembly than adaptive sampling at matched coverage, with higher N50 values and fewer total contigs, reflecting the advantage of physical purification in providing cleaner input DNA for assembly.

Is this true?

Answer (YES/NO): NO